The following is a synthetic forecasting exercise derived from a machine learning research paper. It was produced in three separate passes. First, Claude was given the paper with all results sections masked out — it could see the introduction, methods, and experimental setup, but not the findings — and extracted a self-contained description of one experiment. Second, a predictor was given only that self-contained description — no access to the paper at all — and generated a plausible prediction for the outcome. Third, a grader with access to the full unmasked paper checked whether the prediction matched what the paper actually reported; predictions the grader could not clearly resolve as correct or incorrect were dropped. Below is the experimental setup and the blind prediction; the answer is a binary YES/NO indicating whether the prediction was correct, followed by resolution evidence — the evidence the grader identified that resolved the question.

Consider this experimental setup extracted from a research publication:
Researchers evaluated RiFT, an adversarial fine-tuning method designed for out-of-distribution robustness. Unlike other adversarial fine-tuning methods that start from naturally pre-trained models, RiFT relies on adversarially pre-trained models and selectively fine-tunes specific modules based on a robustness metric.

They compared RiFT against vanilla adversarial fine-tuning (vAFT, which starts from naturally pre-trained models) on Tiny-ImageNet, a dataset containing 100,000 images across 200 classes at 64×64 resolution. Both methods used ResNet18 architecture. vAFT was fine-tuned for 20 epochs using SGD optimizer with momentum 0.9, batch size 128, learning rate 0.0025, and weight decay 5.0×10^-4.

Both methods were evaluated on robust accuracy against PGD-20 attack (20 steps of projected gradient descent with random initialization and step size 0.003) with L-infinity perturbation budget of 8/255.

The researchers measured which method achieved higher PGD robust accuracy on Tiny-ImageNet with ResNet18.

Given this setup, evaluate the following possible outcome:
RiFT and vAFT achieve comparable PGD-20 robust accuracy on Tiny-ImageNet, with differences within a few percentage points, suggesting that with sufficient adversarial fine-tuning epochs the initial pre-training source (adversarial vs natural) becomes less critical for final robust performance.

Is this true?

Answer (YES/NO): YES